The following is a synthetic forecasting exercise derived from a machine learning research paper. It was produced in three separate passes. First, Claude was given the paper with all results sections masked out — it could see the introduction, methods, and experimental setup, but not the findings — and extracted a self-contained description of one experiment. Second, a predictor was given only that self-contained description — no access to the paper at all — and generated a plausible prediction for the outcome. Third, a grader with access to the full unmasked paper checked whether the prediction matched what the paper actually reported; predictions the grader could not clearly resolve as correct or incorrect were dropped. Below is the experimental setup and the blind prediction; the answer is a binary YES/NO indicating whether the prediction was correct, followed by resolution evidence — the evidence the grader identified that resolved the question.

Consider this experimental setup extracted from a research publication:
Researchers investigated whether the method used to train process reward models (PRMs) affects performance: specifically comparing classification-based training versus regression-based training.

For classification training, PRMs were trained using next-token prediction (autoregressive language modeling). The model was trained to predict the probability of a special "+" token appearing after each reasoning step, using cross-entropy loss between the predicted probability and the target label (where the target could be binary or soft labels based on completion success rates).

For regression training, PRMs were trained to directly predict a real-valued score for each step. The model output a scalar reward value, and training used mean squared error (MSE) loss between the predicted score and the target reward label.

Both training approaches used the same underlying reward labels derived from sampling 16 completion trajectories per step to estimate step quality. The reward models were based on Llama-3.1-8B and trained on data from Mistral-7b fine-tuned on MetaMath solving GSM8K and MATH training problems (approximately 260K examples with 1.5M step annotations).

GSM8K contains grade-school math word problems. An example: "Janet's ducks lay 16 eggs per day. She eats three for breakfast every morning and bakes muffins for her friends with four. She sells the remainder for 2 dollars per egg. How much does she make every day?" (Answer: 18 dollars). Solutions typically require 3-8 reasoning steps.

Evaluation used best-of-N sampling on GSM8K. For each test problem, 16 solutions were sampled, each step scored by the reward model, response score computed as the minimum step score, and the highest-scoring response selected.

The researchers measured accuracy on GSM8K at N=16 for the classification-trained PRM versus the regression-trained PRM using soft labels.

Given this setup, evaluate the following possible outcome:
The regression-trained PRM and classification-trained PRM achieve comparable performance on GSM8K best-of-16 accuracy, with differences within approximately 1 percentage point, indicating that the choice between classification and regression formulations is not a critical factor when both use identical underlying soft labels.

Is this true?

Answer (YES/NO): NO